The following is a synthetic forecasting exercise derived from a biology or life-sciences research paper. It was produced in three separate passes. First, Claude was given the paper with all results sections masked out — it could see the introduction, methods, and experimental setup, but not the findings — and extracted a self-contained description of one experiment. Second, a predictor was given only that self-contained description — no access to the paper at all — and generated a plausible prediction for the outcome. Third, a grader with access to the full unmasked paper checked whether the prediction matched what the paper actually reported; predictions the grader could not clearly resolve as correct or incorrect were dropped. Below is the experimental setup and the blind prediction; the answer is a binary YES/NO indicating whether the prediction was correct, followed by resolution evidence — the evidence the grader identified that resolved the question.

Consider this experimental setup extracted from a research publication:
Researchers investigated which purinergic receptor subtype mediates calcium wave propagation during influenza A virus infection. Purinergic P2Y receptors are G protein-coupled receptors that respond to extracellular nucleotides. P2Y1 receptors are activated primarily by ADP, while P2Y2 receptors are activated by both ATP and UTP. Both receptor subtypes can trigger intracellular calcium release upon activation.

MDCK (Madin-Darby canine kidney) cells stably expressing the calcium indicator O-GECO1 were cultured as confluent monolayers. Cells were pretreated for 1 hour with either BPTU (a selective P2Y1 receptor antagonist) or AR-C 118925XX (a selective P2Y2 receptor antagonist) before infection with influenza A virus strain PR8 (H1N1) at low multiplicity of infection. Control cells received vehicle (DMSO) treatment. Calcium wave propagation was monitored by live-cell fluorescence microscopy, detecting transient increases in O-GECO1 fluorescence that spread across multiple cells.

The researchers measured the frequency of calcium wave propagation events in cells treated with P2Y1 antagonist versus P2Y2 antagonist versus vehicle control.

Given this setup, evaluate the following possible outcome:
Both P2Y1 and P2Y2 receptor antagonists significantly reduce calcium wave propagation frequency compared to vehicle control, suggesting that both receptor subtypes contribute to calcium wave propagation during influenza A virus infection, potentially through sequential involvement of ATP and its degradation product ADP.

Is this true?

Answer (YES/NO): NO